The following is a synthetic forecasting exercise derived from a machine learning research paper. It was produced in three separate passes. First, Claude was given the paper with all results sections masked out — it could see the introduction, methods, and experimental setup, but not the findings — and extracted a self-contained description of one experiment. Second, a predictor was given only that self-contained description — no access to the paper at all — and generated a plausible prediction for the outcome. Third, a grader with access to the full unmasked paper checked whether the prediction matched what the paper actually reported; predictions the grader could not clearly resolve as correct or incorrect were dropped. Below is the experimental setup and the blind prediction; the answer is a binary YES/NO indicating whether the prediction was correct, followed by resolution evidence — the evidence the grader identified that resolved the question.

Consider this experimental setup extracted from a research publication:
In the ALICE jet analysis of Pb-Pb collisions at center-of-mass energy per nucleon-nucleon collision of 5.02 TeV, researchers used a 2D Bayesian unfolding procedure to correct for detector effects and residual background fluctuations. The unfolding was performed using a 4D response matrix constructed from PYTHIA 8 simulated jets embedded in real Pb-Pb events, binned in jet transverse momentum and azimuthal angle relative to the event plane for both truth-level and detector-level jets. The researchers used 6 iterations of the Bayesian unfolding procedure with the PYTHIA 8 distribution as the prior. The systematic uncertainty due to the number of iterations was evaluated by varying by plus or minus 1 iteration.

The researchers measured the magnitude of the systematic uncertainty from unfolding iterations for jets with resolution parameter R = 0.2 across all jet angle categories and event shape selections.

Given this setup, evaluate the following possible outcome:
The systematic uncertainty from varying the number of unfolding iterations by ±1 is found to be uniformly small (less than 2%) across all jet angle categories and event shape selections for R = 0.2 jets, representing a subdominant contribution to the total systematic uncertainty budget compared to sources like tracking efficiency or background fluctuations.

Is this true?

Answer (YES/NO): YES